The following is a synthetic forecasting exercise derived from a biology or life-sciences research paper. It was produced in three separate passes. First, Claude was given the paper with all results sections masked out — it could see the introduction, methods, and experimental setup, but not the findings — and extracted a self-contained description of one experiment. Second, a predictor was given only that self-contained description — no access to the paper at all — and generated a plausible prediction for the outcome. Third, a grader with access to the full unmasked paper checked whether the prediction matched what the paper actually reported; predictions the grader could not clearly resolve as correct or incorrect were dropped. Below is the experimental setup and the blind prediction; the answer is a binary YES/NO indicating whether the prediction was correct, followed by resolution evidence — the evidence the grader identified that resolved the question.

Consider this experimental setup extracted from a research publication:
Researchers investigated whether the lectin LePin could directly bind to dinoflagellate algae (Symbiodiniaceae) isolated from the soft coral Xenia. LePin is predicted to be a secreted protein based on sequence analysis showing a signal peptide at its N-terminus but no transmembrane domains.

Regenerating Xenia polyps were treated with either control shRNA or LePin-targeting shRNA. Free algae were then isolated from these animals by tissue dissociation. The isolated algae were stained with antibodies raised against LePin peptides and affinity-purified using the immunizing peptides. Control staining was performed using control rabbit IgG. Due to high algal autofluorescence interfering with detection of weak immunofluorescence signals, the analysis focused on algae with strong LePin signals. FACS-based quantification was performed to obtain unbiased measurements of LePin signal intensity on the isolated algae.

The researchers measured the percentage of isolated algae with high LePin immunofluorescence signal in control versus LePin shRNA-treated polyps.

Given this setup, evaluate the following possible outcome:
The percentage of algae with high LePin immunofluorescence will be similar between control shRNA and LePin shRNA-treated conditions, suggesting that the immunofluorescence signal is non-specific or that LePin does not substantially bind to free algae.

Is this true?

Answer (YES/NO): NO